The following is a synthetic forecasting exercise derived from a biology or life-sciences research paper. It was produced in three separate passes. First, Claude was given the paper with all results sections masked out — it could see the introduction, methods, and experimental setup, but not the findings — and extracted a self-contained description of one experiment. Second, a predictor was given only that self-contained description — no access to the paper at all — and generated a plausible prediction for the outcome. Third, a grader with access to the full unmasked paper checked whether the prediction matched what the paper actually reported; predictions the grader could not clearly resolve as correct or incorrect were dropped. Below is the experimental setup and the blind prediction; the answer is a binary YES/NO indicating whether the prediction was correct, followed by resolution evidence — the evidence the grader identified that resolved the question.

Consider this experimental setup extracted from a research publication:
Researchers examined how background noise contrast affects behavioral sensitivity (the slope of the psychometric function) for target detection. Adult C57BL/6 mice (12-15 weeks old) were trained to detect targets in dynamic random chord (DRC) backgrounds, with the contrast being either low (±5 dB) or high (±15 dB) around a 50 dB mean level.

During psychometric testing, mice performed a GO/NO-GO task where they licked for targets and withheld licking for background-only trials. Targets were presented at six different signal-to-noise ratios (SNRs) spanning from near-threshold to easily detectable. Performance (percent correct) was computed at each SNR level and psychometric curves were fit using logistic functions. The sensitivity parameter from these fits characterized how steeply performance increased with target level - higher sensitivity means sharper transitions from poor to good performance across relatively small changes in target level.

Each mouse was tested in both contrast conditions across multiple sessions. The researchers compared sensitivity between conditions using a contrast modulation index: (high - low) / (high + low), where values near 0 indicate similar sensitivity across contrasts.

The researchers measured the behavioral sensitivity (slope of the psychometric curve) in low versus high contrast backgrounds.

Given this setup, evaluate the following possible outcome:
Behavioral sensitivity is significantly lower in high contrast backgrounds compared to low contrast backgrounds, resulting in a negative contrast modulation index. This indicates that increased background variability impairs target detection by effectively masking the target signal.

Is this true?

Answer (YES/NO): YES